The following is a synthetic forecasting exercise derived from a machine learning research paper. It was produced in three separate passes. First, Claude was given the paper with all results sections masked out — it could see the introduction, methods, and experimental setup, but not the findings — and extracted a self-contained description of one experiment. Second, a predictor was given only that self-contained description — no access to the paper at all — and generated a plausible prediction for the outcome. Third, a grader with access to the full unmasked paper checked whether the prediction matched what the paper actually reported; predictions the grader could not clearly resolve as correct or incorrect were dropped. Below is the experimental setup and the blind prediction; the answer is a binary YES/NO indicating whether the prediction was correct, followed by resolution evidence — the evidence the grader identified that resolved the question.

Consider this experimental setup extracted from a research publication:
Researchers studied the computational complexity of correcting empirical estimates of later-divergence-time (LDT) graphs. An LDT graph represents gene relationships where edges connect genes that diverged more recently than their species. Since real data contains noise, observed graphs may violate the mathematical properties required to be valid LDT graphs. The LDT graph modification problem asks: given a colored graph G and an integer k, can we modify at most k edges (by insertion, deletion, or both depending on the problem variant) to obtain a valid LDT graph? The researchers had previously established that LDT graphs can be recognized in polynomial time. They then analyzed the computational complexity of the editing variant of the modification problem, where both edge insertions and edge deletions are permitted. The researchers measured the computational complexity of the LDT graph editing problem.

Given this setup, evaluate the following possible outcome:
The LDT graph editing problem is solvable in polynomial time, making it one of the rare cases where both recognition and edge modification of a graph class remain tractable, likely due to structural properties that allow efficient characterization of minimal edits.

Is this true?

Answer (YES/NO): NO